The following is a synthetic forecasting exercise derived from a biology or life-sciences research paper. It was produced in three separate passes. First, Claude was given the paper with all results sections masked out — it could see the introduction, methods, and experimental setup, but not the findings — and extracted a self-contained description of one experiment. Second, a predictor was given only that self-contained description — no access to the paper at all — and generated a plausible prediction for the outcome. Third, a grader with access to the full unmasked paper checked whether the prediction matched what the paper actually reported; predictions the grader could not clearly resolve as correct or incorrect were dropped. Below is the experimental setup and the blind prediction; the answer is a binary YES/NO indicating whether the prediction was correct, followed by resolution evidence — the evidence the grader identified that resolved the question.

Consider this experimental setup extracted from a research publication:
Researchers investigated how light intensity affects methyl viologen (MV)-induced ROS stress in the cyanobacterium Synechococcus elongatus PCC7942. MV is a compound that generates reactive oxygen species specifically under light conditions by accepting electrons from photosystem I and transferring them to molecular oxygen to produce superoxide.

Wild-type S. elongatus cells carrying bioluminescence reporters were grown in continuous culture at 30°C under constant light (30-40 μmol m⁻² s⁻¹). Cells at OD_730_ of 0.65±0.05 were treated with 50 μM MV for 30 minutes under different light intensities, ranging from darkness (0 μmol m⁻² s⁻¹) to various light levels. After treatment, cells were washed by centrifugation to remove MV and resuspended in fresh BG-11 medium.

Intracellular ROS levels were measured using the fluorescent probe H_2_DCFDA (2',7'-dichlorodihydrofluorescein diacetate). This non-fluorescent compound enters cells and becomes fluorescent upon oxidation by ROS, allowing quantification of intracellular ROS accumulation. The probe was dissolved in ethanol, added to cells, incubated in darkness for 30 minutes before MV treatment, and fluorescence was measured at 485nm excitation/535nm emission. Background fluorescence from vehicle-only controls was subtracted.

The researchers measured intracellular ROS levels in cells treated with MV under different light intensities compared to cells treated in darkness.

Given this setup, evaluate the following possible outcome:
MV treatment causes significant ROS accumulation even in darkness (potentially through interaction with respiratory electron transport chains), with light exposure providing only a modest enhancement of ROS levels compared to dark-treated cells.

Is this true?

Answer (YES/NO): NO